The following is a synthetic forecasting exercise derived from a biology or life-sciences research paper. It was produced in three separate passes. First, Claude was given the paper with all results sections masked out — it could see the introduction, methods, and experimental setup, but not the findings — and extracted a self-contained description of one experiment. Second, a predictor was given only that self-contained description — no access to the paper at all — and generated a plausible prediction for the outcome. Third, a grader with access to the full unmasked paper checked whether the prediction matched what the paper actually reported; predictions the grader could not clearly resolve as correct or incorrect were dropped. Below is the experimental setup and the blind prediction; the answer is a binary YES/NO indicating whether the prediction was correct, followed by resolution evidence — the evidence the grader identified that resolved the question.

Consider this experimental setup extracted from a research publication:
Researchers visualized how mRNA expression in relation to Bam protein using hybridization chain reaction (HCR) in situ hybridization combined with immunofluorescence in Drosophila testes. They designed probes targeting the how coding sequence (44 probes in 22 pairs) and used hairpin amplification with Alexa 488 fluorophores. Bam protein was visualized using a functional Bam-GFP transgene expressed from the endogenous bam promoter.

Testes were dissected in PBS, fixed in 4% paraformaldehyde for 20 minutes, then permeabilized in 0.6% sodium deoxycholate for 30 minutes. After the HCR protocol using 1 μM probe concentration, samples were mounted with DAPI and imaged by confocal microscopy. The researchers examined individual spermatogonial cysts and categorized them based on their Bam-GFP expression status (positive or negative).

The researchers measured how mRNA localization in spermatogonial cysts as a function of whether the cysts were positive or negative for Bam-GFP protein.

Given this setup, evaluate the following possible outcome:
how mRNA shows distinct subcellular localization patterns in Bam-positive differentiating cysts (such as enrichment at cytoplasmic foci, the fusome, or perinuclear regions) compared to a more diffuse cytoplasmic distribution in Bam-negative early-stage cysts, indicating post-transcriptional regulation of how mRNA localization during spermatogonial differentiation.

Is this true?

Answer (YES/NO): NO